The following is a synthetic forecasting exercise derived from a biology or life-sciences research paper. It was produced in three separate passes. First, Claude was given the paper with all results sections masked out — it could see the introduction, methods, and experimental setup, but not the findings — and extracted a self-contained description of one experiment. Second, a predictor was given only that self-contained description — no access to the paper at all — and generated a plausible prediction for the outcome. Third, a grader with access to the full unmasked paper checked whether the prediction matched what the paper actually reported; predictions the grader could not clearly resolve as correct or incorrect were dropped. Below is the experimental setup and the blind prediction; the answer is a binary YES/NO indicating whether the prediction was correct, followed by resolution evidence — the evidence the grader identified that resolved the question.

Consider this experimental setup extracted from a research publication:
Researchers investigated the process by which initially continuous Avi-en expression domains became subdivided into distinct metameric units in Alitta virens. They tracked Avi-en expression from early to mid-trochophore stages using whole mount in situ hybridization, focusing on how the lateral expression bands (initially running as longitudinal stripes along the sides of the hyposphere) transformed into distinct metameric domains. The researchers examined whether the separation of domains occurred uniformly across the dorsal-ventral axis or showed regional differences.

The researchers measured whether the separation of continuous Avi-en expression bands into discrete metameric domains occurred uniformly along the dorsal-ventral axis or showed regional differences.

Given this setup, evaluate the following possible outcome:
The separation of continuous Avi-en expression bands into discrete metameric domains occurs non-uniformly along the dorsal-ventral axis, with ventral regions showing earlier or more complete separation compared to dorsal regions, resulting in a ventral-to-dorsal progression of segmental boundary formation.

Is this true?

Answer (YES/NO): NO